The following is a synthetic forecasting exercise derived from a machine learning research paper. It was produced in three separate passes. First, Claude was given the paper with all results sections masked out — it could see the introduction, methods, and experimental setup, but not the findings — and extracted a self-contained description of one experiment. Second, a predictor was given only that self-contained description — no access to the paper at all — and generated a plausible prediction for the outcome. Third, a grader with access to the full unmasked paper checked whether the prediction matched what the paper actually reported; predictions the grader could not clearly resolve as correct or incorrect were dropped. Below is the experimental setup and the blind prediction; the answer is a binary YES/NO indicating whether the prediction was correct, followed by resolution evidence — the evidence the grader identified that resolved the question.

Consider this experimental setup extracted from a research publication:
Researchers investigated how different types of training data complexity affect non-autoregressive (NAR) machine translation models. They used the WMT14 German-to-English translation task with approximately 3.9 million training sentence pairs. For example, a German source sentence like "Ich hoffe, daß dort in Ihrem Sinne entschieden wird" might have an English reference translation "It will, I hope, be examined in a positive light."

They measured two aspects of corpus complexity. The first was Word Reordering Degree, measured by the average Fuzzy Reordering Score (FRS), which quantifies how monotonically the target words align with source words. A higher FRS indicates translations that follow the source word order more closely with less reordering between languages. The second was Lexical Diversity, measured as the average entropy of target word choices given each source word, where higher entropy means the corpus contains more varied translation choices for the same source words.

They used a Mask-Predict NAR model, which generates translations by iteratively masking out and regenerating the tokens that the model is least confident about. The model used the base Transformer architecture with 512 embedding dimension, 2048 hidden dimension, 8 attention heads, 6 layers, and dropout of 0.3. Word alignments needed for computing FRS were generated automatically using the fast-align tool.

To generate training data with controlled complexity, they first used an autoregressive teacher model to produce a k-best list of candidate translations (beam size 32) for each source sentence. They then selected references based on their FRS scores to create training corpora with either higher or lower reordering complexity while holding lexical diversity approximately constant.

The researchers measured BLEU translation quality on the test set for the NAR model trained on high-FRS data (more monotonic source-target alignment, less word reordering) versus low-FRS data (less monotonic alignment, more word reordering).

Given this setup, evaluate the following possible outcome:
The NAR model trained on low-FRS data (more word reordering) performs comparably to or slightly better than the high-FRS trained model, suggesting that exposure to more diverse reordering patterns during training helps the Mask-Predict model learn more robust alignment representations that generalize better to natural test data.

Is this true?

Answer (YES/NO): YES